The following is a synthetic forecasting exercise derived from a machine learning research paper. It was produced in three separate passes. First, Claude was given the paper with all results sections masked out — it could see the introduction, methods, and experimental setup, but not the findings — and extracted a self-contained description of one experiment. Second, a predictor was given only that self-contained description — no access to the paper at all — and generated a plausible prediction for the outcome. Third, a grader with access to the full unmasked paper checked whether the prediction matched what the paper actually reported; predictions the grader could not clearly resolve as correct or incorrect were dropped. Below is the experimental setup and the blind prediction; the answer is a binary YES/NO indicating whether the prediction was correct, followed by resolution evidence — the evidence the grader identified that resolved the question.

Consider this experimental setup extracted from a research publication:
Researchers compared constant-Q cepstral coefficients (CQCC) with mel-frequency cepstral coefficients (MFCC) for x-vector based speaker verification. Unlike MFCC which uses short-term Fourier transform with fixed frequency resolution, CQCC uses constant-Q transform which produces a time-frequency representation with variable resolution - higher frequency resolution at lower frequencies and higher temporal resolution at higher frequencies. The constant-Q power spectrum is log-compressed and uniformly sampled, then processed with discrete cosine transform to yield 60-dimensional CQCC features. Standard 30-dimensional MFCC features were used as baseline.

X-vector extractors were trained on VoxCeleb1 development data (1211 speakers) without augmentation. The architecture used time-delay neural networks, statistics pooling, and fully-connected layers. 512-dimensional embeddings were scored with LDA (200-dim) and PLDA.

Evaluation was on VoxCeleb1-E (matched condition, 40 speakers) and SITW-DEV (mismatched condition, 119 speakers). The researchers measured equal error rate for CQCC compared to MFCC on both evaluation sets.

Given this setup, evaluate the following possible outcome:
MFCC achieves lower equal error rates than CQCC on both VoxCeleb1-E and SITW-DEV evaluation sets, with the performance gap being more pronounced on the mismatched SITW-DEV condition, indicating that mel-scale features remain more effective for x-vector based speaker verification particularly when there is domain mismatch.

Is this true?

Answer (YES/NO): NO